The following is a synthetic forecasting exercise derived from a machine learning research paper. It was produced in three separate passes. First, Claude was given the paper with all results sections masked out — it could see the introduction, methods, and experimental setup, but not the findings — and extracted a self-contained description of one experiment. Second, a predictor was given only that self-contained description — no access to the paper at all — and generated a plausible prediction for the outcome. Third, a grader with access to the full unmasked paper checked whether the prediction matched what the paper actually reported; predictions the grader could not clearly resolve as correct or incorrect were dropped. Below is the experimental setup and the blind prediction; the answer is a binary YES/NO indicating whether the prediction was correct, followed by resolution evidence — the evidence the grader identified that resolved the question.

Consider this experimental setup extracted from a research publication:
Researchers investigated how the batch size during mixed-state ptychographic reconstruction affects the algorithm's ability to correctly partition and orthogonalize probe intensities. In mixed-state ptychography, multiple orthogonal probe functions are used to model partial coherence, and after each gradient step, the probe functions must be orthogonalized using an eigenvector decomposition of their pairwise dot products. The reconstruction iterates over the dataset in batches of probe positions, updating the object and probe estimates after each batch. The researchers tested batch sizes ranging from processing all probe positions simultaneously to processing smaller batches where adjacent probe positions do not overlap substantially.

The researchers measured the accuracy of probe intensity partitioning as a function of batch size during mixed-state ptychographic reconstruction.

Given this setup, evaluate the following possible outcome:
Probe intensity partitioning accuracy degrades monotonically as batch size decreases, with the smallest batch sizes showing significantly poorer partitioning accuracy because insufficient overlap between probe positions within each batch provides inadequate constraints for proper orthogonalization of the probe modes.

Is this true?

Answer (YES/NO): NO